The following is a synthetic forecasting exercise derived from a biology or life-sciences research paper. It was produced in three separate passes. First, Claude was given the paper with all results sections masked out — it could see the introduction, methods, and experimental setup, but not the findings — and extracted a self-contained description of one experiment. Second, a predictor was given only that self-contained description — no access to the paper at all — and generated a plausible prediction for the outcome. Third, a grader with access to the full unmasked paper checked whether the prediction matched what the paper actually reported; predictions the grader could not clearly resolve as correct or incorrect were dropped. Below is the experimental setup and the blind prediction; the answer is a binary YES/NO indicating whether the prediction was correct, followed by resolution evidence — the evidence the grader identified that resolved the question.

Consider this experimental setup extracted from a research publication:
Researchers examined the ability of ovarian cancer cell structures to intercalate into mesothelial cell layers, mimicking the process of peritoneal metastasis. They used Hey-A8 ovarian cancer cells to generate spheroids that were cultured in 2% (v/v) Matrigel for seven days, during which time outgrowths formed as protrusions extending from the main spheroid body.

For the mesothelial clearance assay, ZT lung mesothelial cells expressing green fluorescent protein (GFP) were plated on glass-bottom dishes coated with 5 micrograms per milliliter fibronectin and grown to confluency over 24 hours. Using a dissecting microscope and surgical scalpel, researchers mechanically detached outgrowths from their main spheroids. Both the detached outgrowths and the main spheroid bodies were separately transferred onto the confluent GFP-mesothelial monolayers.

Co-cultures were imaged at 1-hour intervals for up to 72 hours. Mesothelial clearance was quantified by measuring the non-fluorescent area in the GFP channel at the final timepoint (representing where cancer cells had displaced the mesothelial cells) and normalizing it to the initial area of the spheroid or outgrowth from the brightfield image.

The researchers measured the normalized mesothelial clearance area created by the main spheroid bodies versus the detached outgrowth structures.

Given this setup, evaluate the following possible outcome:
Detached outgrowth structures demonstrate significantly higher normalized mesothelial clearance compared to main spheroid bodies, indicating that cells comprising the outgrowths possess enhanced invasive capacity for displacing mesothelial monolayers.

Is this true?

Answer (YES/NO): YES